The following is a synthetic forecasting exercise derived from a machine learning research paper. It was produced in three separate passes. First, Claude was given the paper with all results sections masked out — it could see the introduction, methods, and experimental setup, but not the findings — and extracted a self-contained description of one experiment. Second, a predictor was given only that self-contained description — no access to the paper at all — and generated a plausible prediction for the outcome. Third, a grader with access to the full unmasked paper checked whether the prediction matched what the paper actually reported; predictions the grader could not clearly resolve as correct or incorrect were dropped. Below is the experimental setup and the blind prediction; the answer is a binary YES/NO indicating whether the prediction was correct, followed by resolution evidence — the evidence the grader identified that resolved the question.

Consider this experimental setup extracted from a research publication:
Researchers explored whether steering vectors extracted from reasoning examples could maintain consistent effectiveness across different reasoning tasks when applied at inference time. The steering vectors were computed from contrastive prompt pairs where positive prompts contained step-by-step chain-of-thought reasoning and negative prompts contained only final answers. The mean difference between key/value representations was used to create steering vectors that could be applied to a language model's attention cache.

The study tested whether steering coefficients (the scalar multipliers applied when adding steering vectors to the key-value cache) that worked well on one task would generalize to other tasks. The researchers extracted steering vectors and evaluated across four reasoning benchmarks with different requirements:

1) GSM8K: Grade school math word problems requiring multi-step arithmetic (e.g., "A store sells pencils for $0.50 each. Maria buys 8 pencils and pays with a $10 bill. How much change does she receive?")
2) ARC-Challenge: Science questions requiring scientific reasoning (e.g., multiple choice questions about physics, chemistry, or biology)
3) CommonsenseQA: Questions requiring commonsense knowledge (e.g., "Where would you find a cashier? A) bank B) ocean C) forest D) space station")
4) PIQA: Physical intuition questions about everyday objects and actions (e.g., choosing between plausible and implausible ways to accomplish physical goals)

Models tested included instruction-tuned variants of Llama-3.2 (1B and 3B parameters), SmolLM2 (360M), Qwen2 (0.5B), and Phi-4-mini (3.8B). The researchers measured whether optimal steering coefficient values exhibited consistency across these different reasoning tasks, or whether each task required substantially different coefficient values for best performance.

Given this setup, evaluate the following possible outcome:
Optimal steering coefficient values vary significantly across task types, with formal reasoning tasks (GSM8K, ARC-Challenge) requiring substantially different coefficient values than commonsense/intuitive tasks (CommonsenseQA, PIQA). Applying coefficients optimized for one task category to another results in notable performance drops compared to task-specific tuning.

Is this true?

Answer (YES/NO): NO